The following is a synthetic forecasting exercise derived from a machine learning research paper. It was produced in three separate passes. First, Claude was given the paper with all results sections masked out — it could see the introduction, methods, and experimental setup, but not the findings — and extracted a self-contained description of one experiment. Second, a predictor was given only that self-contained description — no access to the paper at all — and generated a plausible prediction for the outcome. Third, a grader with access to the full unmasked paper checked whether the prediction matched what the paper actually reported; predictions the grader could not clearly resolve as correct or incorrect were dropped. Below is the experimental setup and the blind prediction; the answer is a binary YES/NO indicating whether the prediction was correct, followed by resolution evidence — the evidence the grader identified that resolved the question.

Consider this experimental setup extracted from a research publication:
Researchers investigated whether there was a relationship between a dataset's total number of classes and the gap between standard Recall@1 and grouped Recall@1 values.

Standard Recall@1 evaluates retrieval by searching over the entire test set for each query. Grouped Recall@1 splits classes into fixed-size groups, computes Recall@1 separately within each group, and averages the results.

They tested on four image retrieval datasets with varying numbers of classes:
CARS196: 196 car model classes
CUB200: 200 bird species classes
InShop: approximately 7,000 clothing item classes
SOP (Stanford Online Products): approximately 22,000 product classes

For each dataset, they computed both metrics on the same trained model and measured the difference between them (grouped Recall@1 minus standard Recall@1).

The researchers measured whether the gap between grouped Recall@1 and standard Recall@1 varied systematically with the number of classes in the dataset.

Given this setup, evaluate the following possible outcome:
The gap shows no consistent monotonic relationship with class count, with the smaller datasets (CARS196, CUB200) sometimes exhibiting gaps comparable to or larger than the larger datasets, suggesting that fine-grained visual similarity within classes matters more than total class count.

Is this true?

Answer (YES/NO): NO